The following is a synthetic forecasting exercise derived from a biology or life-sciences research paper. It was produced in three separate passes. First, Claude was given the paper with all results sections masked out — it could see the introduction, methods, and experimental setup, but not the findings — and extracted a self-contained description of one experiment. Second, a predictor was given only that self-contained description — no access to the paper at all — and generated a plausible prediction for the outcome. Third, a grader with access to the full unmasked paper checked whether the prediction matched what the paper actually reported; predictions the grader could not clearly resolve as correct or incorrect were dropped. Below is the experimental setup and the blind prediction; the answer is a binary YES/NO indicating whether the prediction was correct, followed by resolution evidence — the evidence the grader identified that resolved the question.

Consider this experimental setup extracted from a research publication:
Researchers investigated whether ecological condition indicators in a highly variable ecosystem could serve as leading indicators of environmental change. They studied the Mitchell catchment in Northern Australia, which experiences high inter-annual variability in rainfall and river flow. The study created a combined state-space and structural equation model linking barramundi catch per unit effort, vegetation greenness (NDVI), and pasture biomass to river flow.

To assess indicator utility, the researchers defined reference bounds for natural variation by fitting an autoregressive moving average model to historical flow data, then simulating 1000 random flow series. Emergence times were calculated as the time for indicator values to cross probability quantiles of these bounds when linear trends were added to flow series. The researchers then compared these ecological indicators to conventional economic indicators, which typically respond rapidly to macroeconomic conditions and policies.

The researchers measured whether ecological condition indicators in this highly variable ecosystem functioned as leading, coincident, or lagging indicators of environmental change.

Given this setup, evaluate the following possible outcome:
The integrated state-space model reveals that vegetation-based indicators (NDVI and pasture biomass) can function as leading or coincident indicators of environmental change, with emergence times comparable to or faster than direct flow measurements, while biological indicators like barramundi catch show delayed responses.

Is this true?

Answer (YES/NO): NO